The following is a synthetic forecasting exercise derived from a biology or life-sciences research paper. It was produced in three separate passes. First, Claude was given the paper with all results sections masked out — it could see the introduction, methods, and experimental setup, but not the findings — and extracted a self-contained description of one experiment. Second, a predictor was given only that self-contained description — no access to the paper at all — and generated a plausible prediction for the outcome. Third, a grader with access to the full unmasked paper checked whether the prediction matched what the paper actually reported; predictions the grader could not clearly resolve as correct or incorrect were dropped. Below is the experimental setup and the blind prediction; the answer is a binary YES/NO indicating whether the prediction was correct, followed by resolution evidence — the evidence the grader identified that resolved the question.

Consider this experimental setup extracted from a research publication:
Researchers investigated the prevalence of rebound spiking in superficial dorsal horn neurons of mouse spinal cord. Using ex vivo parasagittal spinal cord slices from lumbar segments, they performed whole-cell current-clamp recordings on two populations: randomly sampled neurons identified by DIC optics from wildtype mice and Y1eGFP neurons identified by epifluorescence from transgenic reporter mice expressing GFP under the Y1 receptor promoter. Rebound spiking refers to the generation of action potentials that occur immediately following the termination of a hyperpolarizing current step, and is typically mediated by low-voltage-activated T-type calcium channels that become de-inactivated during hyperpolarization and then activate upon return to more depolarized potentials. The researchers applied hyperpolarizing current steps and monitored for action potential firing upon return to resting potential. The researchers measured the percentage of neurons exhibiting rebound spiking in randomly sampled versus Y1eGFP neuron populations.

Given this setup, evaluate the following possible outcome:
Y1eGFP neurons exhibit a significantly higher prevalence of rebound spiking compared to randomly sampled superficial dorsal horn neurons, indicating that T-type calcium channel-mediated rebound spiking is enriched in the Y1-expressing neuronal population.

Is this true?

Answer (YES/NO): YES